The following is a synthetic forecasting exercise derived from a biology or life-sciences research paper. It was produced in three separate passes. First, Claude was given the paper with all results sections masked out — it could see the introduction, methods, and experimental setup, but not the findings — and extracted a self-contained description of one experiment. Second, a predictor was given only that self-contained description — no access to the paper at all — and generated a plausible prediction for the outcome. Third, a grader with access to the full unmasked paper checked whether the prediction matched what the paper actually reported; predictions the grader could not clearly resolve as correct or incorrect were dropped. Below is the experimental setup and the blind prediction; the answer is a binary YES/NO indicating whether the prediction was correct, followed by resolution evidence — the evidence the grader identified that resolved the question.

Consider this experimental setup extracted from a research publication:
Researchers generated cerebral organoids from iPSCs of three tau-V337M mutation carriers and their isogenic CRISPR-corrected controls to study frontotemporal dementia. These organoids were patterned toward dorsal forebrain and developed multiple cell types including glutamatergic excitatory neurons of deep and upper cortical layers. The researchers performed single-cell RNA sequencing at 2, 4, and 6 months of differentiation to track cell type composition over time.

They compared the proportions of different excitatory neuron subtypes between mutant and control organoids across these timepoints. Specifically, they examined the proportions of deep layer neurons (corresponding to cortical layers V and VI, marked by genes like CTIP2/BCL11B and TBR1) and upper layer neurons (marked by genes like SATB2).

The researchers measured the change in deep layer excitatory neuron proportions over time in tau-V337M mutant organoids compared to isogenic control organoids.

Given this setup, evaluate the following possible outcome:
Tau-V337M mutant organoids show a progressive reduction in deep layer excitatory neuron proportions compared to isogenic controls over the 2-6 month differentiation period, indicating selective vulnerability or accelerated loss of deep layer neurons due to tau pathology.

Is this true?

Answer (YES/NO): YES